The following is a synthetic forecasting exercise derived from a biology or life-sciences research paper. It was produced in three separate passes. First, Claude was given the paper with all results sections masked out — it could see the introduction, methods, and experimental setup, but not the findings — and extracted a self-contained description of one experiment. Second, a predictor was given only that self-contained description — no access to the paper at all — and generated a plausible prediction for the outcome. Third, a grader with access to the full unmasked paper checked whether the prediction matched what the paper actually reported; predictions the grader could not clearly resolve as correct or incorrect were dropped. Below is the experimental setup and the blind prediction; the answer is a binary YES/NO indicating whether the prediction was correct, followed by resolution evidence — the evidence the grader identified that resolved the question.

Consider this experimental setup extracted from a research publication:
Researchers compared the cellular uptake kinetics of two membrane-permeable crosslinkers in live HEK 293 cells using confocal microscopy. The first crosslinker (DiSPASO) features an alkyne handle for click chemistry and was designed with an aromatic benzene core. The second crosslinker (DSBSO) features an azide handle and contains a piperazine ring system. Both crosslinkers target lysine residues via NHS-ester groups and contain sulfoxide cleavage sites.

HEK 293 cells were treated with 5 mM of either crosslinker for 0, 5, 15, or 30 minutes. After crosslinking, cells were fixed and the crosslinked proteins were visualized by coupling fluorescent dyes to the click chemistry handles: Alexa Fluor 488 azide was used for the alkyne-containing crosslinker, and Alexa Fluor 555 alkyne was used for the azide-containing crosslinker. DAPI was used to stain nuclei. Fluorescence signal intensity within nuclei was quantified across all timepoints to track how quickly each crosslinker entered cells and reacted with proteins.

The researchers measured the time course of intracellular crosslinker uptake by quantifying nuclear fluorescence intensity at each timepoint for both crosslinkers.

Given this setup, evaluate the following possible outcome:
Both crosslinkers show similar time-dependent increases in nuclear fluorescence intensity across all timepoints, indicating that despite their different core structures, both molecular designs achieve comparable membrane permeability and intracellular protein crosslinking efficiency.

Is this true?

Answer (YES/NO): NO